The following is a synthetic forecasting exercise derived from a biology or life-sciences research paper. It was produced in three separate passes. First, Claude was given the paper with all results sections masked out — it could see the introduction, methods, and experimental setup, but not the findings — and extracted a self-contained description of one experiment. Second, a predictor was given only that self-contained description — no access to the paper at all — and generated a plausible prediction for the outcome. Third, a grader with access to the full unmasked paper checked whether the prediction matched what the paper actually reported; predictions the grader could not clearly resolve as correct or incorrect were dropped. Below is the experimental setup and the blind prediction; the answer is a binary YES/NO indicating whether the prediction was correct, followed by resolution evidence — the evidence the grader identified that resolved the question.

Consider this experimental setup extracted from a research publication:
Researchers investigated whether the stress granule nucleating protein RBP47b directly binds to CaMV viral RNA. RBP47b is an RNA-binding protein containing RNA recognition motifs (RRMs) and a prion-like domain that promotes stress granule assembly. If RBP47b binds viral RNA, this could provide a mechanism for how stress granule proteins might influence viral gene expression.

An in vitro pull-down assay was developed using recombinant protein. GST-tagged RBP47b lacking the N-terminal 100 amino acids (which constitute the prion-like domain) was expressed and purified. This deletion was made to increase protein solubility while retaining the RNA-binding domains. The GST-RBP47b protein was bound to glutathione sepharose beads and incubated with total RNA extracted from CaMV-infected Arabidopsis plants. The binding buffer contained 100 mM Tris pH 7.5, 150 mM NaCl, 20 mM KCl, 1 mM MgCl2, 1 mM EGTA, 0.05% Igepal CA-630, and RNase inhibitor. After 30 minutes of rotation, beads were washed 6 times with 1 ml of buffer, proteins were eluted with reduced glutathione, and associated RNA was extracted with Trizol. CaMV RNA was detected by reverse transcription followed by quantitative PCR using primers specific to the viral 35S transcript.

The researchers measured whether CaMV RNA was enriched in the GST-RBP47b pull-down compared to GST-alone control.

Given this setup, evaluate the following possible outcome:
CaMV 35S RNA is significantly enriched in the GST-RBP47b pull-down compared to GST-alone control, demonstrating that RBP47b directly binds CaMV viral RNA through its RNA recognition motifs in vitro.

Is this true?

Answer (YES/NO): YES